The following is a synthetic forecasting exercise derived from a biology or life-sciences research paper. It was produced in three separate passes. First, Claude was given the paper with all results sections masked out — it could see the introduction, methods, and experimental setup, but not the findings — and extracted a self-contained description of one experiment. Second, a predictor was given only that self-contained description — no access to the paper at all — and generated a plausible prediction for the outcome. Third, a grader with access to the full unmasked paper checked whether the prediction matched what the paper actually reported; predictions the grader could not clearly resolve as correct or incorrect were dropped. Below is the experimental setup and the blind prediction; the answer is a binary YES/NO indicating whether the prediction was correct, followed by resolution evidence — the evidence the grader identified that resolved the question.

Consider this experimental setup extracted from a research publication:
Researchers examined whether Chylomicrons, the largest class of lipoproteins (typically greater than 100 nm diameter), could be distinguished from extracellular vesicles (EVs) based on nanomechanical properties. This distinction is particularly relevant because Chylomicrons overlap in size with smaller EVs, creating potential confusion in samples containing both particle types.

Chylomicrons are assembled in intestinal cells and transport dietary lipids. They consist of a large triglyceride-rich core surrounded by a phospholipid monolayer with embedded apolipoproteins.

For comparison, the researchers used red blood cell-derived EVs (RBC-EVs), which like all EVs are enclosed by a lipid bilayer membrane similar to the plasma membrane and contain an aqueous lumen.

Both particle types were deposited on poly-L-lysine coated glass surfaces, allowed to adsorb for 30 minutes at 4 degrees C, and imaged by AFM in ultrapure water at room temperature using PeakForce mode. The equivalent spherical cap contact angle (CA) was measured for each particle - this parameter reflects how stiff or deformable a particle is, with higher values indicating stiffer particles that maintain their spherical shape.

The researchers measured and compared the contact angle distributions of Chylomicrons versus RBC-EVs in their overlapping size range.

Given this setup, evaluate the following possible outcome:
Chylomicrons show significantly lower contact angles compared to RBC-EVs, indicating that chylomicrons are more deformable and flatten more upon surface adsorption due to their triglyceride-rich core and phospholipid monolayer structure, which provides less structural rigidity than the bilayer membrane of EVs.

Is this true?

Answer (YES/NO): YES